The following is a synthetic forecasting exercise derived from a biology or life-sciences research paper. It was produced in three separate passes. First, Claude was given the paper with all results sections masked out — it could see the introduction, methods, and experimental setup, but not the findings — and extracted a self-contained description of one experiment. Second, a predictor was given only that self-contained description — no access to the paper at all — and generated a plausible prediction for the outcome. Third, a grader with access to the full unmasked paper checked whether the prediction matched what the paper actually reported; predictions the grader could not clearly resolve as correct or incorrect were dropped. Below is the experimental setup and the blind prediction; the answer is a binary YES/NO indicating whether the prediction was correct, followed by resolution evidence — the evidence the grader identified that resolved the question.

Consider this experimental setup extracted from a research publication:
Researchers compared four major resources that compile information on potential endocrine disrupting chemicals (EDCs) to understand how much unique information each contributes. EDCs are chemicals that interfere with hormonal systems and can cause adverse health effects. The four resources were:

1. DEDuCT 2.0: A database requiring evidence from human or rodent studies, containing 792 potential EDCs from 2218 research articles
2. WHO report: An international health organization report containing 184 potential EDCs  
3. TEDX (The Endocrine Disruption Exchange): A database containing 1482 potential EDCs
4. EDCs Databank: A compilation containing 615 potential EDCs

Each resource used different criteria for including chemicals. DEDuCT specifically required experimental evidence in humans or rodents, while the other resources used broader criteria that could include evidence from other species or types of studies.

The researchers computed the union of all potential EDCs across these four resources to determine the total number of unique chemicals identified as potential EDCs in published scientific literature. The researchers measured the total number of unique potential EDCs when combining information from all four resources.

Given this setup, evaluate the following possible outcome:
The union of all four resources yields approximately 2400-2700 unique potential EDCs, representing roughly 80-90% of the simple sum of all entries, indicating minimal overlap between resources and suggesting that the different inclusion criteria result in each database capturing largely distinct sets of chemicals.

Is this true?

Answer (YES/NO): NO